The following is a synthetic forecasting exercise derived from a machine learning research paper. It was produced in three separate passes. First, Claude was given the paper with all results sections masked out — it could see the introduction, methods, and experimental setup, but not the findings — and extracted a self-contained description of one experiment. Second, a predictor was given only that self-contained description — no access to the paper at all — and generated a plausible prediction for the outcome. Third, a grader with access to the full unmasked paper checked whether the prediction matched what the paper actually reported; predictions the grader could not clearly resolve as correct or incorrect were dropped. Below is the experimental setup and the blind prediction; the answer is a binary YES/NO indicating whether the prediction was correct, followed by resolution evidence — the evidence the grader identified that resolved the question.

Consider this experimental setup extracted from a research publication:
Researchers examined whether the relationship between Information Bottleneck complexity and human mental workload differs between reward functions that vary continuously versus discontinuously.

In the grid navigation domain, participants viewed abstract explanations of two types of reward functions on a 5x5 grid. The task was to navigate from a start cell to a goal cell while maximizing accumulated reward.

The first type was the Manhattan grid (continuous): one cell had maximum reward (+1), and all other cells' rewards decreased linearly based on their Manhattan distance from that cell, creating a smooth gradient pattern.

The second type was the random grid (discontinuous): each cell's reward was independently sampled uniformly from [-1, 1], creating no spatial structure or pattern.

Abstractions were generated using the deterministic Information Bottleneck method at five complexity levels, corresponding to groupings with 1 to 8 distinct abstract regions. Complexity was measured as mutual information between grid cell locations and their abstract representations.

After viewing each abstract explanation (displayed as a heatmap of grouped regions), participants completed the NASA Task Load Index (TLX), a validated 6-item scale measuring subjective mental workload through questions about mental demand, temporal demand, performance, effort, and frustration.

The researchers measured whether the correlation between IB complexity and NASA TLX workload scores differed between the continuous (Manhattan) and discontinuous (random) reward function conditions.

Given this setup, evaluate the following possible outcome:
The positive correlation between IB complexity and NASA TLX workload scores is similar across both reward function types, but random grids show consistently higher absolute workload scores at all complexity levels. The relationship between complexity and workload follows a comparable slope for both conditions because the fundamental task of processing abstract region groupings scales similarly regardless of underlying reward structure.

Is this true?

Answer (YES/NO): NO